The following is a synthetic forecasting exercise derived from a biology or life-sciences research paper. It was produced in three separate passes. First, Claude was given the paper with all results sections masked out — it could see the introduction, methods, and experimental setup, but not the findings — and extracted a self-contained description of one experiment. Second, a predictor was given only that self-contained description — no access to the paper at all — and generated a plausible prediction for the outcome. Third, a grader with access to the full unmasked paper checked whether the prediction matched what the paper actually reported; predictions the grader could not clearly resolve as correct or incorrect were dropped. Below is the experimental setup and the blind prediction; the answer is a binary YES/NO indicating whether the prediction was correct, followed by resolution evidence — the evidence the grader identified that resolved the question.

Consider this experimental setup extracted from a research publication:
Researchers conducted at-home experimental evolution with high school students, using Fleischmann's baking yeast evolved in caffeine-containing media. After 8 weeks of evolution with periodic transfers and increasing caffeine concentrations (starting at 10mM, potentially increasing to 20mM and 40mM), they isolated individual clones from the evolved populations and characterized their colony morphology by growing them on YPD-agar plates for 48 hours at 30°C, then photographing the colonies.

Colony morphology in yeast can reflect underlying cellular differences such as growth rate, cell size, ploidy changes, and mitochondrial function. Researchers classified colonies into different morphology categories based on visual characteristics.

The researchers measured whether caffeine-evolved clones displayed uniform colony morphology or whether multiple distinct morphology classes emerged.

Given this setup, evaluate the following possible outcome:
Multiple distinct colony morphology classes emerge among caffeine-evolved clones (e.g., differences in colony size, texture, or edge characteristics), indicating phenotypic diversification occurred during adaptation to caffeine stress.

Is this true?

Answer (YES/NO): YES